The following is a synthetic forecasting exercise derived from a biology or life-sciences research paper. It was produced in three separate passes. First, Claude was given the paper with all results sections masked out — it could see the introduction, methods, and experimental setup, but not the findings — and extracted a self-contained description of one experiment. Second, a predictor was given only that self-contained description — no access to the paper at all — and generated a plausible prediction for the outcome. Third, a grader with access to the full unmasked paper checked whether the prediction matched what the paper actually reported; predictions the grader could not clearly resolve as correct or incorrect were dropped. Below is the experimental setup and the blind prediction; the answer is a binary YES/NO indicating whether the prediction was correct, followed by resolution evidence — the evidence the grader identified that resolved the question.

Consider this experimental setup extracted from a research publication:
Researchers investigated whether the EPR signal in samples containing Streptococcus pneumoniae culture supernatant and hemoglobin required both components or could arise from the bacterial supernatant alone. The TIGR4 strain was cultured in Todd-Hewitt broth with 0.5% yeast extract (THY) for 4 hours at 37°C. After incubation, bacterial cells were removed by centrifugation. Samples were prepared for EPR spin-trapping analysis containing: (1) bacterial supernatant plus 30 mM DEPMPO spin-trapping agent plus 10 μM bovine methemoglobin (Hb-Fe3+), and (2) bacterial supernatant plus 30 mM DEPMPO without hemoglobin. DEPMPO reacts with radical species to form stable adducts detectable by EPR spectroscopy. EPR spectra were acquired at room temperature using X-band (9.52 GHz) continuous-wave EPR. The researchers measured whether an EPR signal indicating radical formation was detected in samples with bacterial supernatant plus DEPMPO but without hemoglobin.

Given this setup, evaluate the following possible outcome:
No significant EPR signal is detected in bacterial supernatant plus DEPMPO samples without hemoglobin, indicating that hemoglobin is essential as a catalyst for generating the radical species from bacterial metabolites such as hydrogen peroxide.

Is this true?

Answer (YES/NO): YES